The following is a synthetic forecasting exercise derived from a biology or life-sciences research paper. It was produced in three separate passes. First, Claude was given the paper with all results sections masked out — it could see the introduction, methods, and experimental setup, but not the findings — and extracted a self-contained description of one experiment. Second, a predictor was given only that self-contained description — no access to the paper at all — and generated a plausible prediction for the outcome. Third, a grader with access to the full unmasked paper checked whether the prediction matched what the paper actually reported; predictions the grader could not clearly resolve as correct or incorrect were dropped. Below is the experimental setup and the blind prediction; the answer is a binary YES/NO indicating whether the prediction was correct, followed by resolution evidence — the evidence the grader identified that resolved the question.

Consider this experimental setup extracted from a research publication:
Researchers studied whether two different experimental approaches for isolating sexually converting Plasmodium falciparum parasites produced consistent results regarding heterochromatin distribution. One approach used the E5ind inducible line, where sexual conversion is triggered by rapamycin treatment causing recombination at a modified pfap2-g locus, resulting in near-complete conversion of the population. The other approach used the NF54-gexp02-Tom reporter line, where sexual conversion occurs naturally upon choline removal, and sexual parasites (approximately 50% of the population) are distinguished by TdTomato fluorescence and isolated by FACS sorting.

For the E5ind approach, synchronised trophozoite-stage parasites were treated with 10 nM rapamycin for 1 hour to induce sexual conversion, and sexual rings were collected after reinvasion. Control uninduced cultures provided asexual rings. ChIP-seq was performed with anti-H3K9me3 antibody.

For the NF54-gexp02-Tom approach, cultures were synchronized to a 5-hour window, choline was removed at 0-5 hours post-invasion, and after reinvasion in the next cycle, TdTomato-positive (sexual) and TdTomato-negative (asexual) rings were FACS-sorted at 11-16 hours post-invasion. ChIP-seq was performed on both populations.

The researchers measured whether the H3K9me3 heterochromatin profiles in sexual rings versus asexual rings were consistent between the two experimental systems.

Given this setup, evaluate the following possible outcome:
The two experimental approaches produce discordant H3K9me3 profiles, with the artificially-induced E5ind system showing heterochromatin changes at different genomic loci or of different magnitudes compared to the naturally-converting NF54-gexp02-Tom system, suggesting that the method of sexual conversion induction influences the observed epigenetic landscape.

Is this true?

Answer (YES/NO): NO